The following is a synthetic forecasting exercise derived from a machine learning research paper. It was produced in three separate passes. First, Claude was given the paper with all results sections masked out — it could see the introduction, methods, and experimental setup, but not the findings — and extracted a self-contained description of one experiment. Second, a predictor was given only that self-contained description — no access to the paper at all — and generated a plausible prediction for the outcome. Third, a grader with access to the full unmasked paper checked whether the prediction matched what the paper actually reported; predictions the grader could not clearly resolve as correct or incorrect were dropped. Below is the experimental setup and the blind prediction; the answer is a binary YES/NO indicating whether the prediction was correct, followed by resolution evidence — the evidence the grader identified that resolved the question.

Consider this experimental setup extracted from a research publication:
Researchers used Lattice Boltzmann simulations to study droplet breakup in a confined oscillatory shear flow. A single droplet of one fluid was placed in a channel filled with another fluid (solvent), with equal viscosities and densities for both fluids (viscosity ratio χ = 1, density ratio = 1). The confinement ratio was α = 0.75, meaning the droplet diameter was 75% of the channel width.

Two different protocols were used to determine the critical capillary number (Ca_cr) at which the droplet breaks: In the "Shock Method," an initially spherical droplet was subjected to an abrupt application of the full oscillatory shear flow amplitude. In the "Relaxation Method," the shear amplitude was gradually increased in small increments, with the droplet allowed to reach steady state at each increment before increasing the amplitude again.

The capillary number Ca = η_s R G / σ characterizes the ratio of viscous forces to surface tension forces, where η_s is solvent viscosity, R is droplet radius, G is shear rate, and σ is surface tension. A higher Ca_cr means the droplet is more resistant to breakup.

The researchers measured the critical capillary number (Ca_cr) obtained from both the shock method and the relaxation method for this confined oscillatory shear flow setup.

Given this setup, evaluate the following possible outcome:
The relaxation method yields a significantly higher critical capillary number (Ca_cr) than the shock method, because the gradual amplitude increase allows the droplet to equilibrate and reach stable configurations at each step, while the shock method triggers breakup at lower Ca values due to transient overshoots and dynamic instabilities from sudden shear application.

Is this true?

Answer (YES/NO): YES